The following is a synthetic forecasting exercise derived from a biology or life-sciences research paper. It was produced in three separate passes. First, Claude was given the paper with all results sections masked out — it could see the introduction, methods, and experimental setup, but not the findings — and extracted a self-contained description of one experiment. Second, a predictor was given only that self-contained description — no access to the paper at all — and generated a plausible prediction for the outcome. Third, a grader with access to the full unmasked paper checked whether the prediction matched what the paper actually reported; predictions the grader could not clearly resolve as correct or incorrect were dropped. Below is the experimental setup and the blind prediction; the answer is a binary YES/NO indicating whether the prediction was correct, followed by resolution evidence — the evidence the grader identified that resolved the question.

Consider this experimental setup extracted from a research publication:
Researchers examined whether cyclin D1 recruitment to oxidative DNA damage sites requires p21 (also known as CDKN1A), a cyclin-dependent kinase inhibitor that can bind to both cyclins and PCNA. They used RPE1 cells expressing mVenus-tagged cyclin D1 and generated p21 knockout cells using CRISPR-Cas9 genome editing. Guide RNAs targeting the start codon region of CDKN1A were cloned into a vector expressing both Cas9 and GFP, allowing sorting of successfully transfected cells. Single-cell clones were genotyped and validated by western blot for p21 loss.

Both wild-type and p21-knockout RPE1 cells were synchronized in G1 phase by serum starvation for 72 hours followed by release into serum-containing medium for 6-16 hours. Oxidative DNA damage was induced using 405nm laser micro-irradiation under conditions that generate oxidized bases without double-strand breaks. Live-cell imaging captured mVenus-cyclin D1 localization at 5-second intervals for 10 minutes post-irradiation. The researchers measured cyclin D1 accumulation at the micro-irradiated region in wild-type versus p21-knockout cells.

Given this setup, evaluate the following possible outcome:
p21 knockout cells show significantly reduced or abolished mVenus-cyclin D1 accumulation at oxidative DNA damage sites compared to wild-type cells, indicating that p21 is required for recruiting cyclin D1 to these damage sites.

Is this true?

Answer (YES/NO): YES